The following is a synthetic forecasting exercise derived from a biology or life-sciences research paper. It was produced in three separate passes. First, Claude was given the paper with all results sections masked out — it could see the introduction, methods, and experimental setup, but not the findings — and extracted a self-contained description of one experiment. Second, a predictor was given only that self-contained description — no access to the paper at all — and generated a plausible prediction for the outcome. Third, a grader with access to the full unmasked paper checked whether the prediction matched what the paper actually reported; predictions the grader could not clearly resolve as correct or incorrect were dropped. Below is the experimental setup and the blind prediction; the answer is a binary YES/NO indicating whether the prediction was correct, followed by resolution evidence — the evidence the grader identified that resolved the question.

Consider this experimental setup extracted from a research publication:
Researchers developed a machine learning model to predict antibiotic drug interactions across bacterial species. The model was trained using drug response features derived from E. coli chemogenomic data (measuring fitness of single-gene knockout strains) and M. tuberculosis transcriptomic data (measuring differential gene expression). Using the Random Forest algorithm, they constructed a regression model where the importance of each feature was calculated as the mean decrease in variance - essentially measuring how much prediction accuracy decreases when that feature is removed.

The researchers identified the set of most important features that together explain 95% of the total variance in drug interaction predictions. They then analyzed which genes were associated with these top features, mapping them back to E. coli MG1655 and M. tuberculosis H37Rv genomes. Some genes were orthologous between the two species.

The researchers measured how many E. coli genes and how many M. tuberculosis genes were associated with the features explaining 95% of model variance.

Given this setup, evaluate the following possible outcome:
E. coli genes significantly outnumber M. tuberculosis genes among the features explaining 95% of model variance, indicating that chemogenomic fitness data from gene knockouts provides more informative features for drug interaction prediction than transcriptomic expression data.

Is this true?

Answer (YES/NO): NO